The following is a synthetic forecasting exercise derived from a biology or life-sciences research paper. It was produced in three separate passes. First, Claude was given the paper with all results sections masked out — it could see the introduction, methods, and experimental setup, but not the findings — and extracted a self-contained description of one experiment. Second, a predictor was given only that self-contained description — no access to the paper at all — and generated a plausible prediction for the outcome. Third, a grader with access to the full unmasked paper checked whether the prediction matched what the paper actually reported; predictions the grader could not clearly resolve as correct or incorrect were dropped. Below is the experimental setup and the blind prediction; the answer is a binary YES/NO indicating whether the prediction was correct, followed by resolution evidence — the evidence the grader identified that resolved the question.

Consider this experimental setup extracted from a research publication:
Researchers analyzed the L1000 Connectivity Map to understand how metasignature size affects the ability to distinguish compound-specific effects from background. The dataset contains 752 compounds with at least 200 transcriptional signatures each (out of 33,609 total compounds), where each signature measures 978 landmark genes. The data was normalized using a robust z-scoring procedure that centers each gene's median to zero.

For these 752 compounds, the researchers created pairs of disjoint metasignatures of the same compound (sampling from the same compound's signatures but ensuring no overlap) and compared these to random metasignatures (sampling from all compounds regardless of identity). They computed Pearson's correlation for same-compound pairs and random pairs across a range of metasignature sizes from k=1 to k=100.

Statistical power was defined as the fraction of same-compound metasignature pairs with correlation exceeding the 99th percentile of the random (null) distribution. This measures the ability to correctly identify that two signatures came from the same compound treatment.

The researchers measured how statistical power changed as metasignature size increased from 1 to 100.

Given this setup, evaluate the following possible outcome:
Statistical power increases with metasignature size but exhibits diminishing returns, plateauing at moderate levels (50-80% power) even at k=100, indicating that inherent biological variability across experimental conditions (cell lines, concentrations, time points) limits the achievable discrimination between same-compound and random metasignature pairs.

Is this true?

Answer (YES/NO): NO